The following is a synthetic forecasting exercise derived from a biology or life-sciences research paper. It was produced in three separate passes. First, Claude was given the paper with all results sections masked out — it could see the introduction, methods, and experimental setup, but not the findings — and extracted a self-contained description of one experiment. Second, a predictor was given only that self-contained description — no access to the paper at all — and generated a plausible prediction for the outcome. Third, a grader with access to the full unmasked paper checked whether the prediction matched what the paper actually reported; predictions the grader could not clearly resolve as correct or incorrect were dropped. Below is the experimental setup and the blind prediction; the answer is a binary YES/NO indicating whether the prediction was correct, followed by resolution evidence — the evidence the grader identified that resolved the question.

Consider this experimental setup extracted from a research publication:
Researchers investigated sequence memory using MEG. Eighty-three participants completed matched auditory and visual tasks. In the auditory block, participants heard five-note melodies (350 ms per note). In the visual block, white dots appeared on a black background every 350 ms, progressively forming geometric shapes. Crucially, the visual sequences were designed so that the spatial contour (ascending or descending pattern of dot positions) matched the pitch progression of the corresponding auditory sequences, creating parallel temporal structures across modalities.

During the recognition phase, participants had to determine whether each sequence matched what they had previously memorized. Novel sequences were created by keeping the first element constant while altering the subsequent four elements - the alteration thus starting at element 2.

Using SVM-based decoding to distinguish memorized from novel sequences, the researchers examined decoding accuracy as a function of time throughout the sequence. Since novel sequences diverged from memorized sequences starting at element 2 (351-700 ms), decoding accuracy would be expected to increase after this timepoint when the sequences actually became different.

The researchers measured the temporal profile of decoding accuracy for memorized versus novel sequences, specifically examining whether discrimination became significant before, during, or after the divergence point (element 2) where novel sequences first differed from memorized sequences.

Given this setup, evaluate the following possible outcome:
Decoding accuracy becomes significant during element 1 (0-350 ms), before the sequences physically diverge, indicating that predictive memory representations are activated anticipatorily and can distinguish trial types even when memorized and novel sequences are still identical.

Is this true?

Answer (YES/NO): NO